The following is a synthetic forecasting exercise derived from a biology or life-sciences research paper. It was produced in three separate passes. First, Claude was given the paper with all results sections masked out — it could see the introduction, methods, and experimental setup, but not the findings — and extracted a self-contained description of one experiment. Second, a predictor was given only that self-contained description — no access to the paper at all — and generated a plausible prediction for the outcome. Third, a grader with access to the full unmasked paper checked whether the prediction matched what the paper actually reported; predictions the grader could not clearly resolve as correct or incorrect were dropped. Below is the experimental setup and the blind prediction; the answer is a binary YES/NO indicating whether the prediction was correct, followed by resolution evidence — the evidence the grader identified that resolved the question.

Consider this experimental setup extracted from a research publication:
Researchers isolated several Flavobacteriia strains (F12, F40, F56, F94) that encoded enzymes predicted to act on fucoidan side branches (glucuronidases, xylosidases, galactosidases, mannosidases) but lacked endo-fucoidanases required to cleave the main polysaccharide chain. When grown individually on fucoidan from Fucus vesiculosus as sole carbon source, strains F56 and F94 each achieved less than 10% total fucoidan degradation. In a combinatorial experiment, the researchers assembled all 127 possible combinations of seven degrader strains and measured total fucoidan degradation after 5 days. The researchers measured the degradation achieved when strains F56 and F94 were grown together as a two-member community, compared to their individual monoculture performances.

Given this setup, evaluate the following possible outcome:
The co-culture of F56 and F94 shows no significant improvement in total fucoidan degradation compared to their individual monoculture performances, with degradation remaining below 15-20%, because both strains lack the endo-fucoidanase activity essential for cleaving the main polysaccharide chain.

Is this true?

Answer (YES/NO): NO